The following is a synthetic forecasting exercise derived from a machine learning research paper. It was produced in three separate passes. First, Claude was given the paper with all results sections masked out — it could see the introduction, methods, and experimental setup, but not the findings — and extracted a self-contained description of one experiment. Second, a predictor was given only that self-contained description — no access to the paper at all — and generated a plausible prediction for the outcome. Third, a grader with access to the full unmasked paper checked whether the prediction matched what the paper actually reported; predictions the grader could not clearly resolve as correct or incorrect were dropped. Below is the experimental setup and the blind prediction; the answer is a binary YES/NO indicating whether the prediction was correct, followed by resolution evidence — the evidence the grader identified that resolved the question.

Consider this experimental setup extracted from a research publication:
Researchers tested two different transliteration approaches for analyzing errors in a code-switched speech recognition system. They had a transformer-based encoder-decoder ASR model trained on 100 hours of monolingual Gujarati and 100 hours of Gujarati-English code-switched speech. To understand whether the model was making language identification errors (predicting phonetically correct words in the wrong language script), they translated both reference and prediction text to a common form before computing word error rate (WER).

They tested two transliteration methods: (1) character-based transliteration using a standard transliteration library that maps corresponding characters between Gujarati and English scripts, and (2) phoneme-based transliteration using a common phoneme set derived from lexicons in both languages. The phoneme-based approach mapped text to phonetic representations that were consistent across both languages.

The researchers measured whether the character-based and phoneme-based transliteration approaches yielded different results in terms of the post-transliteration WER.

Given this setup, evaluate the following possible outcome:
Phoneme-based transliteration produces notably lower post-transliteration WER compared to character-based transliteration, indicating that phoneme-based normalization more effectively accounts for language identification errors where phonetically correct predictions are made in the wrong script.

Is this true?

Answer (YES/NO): NO